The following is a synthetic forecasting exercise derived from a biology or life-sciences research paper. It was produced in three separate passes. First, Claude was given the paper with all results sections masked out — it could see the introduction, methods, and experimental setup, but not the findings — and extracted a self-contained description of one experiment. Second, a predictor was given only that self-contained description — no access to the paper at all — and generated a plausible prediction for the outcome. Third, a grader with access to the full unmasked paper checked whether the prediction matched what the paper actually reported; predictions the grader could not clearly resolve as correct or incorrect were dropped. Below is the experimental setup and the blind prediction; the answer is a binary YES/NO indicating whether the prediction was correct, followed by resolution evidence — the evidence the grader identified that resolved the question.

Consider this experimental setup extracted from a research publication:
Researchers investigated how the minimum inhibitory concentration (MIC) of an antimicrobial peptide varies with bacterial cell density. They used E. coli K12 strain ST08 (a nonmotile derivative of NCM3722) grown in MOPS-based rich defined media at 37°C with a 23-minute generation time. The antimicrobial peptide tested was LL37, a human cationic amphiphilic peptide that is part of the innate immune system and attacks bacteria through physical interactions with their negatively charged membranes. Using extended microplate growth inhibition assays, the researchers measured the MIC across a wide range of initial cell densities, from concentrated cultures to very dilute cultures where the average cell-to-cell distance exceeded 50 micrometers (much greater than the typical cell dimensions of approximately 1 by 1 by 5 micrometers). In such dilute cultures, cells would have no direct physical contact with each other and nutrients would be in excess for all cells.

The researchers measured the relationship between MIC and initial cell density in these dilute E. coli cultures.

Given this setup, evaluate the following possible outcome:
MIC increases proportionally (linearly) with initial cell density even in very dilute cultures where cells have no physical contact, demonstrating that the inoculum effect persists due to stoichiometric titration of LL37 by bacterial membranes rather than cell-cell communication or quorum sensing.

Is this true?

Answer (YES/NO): NO